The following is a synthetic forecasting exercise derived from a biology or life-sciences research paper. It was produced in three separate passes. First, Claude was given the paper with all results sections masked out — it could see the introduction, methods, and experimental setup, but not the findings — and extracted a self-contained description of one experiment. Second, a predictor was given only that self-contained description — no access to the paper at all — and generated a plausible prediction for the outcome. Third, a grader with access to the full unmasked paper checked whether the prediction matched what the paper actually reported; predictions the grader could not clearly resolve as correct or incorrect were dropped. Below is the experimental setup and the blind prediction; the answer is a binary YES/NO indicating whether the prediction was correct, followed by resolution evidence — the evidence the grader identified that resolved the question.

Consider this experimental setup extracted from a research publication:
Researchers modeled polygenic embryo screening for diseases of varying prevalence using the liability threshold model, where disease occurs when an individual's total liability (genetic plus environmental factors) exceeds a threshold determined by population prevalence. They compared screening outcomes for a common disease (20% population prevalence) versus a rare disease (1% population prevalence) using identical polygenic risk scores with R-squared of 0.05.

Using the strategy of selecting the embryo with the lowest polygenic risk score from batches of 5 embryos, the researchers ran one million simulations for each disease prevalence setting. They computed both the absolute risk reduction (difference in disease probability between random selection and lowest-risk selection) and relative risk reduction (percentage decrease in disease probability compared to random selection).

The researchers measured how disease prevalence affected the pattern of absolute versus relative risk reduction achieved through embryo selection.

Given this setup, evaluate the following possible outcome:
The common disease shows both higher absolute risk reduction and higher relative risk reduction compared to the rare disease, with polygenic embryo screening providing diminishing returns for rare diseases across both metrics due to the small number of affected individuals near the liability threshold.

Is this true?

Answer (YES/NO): NO